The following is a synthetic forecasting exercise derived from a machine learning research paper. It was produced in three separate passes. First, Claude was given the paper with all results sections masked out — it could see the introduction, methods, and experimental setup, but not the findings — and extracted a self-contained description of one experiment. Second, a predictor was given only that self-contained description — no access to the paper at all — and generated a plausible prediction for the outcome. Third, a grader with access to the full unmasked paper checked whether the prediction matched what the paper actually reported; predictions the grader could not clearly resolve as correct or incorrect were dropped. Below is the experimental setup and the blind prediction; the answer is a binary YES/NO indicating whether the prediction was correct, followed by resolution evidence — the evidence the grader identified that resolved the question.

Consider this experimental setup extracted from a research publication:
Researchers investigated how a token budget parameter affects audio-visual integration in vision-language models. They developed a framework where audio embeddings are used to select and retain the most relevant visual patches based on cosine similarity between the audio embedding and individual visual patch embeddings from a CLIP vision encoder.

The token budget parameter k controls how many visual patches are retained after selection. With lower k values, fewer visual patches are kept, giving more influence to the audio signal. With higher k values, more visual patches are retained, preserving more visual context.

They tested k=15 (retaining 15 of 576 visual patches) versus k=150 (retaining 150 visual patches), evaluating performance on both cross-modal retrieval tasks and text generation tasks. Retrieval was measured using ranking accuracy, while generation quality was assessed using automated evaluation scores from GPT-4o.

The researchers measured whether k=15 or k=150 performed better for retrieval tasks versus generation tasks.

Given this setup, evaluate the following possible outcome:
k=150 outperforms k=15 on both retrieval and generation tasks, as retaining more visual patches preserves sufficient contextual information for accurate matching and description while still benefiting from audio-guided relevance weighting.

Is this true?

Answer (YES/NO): NO